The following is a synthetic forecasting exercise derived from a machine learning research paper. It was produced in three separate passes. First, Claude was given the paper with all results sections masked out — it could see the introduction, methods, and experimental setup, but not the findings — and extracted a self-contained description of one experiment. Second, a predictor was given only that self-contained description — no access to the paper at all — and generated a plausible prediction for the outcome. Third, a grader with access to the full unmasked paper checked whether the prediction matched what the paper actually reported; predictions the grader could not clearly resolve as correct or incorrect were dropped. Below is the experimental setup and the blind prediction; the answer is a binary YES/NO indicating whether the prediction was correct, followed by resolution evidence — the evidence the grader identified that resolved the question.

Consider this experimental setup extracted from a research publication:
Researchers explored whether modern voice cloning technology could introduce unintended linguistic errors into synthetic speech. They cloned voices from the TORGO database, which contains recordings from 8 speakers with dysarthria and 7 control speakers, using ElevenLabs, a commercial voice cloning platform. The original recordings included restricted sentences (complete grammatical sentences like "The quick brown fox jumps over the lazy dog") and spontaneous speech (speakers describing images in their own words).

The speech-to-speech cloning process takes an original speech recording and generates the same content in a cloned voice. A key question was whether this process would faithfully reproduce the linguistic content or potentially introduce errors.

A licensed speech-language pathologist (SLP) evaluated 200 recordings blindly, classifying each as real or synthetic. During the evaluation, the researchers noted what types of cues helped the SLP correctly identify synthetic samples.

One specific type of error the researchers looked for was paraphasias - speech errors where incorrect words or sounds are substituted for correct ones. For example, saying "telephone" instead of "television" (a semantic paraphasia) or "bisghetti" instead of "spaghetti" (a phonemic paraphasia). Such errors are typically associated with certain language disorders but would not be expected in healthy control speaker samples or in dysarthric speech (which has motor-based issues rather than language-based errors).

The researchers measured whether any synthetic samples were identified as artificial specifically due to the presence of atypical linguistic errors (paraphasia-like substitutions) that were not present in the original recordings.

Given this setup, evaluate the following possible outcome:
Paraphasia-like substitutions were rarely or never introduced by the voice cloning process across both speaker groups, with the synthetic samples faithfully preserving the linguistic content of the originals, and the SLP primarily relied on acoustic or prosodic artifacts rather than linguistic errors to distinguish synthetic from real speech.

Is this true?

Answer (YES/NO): NO